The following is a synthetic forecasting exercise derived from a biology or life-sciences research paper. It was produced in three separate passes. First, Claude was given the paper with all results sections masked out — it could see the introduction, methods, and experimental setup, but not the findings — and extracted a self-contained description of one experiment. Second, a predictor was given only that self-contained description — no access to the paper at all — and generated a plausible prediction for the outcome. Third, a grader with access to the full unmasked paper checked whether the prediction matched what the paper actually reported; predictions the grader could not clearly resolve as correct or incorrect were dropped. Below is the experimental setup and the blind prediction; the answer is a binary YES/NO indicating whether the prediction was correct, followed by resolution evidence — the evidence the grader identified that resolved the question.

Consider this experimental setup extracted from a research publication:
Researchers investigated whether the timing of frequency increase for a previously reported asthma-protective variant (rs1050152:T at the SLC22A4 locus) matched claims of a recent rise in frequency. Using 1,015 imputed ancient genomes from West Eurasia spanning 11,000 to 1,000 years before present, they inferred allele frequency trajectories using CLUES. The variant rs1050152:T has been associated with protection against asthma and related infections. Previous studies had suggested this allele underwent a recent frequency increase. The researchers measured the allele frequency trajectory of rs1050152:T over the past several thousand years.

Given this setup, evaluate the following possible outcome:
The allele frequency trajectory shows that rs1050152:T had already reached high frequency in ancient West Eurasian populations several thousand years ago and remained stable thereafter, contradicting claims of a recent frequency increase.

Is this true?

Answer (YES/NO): NO